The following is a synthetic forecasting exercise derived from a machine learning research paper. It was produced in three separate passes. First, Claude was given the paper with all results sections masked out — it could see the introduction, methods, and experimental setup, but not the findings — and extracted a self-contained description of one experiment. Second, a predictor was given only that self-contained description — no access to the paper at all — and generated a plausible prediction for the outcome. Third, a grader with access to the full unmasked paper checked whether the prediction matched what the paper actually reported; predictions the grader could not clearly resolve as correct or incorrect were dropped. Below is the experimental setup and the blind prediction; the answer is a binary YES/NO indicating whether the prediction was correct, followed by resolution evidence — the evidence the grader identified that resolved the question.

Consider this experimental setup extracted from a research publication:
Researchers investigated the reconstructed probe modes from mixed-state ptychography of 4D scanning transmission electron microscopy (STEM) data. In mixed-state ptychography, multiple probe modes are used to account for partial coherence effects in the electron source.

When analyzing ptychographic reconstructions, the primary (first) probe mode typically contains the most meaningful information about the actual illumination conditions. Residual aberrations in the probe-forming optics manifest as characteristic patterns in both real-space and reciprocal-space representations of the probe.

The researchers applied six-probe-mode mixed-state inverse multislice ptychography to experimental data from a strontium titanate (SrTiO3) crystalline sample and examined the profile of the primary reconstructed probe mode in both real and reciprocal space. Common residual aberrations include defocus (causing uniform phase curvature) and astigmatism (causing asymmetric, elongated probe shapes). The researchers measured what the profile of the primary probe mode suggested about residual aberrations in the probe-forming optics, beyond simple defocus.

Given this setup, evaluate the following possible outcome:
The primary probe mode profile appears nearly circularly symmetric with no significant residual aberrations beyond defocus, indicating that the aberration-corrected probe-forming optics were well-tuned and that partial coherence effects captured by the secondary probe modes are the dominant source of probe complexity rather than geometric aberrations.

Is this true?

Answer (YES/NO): NO